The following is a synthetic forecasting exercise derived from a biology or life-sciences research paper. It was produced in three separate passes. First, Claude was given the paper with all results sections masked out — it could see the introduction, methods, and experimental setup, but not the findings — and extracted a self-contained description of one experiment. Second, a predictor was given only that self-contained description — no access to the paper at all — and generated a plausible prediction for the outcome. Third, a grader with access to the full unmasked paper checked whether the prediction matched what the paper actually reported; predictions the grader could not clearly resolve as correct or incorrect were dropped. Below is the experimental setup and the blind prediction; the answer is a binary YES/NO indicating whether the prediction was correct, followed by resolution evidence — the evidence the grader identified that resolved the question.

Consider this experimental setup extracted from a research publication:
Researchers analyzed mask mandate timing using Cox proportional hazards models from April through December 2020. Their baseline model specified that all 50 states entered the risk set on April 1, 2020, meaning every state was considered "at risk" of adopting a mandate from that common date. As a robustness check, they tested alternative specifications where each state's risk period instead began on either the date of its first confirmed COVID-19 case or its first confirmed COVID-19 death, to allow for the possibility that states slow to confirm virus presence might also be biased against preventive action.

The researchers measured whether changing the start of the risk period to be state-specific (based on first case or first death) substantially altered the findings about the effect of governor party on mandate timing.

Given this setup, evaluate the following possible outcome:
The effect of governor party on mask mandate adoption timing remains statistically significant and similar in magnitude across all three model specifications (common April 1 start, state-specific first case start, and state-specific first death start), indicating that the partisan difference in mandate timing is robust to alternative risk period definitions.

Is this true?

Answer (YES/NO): YES